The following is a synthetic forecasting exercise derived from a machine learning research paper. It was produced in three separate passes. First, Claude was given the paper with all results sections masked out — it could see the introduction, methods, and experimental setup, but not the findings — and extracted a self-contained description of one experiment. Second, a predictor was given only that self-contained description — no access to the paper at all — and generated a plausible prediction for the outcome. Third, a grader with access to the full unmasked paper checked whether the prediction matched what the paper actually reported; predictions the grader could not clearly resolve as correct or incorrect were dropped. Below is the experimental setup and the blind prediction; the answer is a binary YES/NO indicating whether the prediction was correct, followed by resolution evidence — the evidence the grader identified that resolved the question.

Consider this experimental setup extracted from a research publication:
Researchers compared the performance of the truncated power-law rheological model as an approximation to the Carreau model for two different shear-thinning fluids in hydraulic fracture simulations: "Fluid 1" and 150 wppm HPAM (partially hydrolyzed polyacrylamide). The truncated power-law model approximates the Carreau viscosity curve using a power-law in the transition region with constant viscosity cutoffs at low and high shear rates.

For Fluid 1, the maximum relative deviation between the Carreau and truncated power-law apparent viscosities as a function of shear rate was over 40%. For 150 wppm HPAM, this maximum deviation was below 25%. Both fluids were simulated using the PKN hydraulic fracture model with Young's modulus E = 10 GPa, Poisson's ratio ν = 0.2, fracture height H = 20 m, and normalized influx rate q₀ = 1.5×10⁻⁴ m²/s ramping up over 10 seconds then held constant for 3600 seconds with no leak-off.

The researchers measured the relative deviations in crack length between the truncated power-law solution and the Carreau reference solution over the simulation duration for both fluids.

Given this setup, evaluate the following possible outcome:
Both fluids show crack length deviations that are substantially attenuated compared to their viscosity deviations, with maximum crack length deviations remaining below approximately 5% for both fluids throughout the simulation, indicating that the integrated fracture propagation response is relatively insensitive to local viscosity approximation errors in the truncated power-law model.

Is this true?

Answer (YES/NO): YES